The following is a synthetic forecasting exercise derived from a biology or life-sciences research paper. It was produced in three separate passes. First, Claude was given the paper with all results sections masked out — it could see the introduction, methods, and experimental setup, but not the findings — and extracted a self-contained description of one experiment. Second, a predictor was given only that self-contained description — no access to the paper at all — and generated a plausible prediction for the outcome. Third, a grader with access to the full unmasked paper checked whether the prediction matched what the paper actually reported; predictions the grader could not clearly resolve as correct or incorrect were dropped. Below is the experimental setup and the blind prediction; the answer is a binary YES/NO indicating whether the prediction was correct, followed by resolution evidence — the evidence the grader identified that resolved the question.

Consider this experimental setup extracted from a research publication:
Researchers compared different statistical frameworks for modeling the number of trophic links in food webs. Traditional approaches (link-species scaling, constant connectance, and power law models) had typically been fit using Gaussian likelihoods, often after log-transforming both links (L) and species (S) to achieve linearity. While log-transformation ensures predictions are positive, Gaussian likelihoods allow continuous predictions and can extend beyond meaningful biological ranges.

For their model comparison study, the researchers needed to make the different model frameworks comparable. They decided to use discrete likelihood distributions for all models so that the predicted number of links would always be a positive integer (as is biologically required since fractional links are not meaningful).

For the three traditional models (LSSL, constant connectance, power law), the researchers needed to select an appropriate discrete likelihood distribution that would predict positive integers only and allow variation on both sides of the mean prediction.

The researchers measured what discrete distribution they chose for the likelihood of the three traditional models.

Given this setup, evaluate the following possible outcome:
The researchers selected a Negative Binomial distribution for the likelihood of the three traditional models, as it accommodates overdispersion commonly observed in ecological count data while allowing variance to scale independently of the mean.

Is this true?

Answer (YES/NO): YES